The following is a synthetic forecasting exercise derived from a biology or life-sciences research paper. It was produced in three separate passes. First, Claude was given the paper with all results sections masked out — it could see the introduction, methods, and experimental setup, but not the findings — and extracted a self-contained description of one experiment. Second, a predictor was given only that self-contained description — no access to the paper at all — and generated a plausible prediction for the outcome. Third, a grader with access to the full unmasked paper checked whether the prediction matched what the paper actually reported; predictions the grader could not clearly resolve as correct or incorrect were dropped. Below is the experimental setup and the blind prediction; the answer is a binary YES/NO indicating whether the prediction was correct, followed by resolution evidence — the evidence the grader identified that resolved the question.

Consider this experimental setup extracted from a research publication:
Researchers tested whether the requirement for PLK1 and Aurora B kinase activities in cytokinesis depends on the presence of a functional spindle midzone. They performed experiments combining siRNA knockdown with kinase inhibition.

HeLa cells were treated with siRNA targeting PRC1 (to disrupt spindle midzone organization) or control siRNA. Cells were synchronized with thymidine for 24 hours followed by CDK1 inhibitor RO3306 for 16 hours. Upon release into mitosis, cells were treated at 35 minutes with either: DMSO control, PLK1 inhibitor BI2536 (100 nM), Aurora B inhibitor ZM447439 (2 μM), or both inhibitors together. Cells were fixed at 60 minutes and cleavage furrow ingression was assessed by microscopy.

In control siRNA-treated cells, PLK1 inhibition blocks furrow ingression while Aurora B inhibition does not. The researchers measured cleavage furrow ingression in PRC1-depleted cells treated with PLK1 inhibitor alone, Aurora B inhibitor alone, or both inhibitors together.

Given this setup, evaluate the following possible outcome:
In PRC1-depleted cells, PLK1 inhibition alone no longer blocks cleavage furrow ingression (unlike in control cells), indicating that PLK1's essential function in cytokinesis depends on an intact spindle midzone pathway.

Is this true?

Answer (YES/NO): YES